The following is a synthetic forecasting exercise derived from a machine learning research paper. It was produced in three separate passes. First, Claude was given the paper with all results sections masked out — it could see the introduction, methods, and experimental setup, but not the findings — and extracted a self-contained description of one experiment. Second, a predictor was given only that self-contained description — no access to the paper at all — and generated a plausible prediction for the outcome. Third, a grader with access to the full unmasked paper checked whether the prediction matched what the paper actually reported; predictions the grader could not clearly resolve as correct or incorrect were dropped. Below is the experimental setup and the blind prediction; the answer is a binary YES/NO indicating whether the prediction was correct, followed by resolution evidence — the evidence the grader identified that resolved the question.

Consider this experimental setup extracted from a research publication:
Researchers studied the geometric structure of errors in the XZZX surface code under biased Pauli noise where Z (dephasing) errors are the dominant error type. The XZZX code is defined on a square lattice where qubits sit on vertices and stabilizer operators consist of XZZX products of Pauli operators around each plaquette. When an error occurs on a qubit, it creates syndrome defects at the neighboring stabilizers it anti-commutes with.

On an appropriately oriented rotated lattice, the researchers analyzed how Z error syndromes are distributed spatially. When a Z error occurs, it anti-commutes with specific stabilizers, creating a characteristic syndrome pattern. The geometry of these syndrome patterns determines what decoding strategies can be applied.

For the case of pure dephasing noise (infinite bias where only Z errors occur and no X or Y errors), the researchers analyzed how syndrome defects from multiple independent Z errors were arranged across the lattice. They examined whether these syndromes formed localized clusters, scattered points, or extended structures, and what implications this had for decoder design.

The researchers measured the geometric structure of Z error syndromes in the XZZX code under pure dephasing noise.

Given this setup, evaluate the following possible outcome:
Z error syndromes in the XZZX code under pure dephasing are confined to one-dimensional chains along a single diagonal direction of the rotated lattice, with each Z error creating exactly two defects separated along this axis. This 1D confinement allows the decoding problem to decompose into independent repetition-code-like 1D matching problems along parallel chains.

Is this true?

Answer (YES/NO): YES